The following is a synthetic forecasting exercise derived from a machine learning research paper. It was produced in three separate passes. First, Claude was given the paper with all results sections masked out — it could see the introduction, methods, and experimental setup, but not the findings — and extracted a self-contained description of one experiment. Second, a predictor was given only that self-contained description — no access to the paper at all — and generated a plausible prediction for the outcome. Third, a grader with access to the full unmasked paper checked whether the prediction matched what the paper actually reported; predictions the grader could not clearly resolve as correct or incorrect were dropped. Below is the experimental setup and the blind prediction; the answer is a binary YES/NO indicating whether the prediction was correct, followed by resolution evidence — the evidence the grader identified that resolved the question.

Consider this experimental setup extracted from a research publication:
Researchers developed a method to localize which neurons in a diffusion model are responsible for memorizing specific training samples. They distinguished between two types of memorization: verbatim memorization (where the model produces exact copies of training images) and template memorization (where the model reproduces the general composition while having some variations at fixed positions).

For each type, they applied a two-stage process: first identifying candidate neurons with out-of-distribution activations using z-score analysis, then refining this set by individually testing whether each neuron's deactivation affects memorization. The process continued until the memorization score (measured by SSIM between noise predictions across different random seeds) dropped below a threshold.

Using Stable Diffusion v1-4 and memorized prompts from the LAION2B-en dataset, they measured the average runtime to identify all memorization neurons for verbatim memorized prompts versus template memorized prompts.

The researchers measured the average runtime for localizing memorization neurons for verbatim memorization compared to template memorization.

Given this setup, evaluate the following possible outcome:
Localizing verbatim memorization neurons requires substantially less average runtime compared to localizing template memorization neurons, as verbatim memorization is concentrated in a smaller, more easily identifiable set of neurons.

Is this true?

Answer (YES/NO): YES